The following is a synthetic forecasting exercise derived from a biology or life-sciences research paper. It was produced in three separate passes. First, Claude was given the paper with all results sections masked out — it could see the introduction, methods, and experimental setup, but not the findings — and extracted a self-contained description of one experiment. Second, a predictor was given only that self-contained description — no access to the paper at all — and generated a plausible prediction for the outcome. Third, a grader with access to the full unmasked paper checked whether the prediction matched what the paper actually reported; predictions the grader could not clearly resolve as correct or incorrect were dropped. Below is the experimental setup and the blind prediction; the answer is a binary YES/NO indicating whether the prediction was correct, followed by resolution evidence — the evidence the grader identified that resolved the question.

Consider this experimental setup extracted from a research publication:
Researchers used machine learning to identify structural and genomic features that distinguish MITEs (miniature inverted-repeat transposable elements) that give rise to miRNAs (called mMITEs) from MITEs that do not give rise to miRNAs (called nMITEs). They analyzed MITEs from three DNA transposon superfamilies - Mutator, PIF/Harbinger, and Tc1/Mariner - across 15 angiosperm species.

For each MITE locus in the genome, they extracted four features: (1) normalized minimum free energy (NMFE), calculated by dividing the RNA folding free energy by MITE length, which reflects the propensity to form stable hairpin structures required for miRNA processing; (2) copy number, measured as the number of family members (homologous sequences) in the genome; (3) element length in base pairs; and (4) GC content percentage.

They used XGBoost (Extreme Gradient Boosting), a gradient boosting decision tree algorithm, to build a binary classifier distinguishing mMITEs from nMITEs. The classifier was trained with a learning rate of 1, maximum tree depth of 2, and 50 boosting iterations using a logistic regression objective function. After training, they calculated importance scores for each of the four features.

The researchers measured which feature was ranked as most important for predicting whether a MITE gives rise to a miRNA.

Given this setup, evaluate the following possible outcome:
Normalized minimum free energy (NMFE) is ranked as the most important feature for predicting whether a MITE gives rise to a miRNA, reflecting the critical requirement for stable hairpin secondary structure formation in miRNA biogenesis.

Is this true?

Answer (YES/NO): NO